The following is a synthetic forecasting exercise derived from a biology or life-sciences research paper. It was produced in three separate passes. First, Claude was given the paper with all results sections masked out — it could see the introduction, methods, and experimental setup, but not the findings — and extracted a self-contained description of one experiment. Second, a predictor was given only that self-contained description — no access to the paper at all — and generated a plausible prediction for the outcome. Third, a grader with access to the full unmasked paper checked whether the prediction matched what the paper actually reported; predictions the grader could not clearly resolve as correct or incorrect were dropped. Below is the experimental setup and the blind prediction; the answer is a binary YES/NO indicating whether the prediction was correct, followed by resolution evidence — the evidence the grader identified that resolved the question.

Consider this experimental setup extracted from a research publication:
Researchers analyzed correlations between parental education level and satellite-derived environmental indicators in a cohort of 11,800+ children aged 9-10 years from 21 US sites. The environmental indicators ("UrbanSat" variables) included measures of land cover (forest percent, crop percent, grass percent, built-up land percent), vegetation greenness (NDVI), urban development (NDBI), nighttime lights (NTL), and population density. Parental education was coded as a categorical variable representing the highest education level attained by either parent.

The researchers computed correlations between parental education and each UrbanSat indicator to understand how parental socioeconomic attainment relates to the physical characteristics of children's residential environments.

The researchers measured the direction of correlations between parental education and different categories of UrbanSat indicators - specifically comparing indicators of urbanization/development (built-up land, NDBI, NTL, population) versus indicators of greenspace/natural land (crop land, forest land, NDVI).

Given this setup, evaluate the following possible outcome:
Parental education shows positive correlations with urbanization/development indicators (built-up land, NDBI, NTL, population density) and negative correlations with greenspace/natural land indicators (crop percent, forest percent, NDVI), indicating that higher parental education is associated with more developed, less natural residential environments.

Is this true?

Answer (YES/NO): NO